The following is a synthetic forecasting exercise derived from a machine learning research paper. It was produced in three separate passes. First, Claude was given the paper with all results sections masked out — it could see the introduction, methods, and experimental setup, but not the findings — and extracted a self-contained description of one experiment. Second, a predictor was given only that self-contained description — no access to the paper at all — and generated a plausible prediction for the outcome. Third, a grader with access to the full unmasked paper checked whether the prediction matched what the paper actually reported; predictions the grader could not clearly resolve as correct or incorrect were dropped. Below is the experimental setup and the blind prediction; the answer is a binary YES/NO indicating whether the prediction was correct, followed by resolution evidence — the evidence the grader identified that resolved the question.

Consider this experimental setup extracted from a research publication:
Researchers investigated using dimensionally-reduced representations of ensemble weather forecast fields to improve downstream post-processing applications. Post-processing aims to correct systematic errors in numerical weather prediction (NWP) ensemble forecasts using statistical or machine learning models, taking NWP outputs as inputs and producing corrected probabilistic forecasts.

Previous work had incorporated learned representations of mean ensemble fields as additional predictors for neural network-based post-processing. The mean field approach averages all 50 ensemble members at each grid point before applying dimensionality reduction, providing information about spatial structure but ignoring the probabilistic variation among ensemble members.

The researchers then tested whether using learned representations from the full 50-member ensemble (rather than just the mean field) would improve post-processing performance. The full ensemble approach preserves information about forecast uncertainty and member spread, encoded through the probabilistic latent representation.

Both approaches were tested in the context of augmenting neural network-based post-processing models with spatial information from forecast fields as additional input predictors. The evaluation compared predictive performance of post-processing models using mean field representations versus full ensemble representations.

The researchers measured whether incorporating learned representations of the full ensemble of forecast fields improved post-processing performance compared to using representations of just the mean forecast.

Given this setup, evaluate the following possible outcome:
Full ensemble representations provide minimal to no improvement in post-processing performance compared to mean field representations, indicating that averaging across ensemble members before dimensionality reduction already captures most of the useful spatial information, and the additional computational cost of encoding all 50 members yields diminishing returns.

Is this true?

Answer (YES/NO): YES